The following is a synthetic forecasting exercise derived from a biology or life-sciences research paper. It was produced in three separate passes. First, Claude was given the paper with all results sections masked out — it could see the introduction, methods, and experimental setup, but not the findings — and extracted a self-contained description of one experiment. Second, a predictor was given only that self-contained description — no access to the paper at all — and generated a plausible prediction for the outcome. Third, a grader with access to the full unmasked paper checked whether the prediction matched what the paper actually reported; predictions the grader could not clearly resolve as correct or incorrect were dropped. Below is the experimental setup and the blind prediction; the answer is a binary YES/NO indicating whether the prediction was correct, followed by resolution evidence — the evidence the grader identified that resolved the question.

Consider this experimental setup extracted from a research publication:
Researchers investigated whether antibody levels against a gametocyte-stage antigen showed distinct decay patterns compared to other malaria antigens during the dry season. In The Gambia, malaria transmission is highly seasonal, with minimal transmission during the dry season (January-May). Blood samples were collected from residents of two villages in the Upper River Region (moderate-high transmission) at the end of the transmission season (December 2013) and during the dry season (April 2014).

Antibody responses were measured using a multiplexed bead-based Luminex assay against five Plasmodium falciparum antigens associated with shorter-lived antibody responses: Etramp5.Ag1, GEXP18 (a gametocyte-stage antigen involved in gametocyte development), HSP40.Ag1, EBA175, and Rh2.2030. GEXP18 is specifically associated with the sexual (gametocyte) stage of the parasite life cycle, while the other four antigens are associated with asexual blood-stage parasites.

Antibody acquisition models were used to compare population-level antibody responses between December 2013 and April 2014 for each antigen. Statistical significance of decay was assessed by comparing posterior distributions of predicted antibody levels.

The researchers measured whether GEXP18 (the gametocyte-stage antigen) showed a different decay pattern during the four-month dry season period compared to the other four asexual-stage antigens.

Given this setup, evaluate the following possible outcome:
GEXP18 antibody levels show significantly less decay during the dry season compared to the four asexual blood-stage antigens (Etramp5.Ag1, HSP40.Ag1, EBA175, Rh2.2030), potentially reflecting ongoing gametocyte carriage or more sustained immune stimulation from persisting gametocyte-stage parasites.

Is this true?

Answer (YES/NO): NO